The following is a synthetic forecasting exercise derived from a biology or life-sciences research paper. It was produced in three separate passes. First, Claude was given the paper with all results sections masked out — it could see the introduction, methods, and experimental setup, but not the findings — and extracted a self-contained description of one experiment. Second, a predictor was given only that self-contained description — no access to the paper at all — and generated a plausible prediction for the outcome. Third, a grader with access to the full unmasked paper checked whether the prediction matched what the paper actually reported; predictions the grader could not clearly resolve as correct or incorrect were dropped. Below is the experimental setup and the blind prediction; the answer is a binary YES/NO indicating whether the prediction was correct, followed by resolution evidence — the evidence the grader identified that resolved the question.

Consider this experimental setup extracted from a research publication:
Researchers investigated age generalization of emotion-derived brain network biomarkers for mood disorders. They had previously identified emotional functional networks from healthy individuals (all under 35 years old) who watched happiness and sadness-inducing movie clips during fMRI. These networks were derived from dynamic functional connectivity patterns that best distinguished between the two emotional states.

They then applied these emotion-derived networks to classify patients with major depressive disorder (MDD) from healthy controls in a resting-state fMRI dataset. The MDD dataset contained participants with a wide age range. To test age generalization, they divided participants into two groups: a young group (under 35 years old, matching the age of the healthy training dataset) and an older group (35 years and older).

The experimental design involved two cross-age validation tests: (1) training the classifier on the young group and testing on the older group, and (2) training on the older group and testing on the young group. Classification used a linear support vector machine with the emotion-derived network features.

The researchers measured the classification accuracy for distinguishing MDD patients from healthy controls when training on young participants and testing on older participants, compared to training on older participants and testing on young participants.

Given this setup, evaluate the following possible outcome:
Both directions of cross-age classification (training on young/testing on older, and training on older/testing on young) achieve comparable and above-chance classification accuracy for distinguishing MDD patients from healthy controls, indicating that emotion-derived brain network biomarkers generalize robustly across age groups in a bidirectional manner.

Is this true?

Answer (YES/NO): NO